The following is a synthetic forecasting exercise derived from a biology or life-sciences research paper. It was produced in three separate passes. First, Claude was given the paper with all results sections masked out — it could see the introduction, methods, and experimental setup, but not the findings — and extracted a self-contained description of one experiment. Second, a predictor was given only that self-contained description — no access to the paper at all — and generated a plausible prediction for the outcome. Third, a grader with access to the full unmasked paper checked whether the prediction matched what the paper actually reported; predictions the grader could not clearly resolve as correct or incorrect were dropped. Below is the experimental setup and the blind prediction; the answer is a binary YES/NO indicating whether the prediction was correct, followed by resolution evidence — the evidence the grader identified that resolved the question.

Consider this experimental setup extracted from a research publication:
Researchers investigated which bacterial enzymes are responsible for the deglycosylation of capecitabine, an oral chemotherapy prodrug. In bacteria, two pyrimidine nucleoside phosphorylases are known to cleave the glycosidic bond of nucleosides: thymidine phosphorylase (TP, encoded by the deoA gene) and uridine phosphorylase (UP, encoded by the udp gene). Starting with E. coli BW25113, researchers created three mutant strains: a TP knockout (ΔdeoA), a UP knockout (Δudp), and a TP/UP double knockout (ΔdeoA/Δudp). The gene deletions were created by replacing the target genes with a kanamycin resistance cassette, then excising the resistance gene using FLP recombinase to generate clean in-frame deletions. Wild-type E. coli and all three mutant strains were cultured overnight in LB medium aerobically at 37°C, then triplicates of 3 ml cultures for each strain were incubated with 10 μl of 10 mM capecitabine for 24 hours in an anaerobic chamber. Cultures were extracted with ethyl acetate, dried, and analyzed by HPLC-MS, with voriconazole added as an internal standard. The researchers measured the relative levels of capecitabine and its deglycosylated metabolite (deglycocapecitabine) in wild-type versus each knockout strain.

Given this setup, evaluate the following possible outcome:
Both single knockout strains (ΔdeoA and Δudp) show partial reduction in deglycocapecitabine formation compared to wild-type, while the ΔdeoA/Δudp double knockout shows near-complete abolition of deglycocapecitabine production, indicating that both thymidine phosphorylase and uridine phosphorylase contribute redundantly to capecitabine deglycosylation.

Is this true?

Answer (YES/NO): NO